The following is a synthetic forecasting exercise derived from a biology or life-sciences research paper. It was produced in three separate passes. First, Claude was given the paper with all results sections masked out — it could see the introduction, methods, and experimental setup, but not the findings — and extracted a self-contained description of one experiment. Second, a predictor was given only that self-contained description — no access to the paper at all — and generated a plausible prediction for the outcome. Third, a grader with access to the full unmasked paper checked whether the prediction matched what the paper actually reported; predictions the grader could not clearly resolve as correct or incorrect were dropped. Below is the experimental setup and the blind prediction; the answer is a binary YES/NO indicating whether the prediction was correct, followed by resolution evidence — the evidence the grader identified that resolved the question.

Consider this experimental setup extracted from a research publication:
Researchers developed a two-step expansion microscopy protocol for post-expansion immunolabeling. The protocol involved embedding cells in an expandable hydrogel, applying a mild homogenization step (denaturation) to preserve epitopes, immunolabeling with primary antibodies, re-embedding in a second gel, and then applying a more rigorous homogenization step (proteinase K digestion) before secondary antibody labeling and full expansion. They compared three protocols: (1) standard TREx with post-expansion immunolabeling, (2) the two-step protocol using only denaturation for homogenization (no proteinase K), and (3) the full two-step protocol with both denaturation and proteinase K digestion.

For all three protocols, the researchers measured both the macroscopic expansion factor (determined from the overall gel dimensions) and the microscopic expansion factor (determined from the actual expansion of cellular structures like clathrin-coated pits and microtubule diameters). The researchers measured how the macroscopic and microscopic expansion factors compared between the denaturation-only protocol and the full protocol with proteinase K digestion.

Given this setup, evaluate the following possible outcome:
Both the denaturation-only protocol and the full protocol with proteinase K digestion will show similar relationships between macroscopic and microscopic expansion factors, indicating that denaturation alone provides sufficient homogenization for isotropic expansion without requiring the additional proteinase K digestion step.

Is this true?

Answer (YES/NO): NO